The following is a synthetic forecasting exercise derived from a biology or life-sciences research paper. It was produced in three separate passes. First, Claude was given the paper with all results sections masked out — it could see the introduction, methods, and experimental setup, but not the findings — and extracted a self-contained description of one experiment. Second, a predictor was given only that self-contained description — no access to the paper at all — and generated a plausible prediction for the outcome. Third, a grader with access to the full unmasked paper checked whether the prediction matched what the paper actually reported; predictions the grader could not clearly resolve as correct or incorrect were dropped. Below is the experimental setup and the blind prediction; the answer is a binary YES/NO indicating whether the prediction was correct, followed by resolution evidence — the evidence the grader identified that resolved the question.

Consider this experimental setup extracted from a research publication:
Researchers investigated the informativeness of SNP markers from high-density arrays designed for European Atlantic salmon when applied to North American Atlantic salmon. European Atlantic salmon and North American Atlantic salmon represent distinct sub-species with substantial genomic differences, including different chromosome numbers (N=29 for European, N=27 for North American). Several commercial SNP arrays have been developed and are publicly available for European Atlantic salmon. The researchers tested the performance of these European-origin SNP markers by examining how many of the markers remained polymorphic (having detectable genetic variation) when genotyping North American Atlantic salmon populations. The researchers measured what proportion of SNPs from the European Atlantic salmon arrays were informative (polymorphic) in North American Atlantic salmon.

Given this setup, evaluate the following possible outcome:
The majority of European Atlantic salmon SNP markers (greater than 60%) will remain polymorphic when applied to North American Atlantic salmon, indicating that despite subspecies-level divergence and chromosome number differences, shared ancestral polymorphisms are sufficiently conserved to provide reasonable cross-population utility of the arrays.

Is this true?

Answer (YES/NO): NO